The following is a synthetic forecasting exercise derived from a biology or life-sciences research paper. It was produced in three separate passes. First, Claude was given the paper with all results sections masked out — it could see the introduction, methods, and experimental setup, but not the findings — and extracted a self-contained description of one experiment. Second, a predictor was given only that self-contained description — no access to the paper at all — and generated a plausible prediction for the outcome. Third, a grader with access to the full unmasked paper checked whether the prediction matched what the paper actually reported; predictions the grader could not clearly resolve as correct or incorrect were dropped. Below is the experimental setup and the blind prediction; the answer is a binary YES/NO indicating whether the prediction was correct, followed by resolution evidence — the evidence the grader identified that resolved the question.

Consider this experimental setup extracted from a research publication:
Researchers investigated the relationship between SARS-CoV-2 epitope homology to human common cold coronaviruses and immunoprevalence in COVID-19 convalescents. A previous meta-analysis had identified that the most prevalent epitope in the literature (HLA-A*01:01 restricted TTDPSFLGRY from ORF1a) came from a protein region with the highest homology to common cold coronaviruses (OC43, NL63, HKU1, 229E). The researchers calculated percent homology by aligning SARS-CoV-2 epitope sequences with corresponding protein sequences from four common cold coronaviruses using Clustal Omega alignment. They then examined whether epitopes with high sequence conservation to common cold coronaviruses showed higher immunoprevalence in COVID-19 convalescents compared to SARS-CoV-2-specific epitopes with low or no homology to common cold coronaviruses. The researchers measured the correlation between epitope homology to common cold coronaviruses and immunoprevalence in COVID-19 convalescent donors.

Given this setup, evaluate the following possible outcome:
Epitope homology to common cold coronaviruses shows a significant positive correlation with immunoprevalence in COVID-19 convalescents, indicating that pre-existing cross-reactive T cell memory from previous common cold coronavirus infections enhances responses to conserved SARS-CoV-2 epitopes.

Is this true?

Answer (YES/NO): NO